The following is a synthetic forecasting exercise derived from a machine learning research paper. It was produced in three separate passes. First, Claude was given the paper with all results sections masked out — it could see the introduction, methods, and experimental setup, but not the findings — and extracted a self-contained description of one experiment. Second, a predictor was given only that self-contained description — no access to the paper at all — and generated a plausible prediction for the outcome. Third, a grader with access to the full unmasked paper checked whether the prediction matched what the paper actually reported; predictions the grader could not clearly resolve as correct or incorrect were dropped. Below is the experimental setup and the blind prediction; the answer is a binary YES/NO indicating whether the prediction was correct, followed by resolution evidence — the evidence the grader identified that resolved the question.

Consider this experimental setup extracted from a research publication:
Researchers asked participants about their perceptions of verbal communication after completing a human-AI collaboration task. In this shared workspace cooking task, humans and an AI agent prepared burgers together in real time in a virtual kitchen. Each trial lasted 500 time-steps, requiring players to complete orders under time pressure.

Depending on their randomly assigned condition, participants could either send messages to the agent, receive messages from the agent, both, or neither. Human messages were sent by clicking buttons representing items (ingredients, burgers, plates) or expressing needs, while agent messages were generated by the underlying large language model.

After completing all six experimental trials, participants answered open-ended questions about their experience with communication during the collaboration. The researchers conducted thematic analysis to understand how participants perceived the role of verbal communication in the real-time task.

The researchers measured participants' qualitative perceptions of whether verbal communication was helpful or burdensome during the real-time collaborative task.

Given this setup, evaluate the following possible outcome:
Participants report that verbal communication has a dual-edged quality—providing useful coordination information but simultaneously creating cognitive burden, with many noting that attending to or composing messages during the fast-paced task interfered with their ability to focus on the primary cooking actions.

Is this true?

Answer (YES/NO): YES